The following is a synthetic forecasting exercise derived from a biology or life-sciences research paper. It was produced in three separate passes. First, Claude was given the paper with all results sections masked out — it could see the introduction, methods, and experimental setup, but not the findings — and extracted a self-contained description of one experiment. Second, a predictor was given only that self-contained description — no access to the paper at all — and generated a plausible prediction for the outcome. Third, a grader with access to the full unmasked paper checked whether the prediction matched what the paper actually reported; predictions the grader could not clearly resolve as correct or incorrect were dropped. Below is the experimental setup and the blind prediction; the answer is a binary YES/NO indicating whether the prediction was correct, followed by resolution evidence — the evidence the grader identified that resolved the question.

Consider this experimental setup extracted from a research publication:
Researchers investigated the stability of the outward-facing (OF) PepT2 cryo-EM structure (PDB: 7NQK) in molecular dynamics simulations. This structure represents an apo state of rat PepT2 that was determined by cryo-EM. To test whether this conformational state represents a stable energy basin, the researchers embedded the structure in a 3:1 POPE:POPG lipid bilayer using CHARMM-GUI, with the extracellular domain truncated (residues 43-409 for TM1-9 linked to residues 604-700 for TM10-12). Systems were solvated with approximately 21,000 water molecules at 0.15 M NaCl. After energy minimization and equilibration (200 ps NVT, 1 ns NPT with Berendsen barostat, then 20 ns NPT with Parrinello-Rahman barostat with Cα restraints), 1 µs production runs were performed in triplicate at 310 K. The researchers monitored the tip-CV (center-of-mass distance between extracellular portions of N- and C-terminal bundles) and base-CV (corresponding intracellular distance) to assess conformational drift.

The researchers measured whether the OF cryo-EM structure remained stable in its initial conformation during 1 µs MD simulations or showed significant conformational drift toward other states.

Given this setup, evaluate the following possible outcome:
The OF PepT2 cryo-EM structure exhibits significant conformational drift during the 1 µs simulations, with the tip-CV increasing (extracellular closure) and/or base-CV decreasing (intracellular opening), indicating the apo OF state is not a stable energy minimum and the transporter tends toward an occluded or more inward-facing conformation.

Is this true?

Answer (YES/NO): NO